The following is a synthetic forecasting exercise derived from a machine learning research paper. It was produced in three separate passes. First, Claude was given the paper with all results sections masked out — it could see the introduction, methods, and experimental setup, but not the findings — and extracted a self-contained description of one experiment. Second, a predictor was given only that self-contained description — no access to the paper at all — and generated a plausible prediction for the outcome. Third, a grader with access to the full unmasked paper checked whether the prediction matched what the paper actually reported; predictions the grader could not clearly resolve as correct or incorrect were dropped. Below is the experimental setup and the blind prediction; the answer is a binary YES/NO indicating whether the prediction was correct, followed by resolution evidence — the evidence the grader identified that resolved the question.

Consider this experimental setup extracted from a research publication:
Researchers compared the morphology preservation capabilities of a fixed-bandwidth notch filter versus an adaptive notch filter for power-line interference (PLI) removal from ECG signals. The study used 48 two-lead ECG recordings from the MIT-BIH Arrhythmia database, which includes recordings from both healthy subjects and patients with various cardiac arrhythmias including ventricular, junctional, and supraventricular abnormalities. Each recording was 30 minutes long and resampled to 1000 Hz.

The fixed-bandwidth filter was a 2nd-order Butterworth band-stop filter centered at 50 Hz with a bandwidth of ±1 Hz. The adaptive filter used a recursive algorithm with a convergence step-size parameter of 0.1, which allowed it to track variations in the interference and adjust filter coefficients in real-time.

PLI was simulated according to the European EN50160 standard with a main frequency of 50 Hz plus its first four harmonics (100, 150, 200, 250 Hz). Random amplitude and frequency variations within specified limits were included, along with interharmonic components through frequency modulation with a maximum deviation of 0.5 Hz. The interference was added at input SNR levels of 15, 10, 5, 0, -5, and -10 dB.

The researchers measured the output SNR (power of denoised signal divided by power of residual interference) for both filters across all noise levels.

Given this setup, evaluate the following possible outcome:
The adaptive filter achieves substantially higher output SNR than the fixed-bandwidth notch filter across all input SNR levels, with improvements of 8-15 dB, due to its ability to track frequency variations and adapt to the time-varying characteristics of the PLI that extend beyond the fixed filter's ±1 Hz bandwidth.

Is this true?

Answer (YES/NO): NO